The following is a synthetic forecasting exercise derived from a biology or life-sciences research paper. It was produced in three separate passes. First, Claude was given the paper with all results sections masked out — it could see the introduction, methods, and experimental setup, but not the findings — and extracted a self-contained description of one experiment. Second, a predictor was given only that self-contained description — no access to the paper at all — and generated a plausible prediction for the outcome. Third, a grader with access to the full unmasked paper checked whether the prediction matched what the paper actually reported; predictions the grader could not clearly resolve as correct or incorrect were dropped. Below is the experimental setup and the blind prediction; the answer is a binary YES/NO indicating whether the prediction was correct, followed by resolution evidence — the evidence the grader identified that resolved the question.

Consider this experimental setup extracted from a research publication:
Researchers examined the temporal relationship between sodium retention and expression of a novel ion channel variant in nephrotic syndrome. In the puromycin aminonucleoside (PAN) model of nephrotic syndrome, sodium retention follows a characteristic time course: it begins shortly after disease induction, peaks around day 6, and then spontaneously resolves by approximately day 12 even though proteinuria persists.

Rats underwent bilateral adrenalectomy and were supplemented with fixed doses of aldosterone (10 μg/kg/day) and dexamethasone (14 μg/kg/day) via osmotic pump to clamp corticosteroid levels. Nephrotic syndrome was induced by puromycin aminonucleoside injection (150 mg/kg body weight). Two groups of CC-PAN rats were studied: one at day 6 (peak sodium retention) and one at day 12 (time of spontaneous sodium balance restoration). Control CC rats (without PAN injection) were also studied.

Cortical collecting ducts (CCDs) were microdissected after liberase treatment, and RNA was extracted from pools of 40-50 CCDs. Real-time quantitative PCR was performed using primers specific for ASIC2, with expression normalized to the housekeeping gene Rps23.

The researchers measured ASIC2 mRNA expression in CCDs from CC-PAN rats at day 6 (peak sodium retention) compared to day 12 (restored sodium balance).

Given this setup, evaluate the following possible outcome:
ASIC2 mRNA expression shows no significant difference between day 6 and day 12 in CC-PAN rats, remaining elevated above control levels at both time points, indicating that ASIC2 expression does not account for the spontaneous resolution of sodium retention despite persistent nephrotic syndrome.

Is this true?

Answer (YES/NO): NO